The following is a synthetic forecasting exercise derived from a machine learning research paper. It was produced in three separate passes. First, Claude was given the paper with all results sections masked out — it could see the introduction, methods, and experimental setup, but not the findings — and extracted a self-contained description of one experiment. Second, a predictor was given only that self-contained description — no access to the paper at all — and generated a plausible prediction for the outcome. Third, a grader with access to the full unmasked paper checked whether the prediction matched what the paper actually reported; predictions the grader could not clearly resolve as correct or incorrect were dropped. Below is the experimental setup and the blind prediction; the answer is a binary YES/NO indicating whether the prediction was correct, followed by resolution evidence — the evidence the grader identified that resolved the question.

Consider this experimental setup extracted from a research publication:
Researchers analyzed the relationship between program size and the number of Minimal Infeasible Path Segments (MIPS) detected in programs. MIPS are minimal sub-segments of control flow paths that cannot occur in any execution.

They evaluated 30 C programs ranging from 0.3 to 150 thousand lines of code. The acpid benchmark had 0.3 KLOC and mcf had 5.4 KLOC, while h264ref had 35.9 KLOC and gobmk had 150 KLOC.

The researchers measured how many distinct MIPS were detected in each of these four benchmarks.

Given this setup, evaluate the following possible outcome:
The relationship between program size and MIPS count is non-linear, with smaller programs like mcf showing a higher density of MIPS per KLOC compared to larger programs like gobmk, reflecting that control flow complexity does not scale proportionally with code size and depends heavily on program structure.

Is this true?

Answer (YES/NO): NO